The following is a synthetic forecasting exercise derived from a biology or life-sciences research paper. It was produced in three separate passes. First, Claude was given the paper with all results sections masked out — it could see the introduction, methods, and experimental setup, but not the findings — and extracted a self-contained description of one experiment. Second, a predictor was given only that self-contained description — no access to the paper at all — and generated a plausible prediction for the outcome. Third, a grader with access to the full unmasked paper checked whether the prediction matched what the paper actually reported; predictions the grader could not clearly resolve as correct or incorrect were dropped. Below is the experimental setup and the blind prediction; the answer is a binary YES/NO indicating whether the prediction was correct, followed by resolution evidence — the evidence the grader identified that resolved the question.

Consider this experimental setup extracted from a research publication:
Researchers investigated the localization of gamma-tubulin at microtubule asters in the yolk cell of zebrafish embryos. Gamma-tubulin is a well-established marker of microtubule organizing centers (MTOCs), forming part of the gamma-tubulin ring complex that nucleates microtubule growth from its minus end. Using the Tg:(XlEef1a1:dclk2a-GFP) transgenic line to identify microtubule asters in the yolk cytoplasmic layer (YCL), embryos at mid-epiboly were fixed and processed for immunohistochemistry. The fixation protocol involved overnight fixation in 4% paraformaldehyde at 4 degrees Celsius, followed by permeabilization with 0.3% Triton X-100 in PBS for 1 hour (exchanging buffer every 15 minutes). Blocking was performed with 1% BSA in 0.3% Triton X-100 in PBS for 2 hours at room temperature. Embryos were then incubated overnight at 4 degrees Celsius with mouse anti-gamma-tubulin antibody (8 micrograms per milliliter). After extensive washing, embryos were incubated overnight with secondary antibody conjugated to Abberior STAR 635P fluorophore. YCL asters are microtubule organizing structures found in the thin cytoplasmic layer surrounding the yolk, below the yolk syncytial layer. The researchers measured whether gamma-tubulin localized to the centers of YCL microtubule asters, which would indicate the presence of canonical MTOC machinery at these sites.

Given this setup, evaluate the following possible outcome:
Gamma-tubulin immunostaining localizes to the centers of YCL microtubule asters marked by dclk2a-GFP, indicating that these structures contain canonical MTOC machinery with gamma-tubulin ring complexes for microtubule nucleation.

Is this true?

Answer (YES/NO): NO